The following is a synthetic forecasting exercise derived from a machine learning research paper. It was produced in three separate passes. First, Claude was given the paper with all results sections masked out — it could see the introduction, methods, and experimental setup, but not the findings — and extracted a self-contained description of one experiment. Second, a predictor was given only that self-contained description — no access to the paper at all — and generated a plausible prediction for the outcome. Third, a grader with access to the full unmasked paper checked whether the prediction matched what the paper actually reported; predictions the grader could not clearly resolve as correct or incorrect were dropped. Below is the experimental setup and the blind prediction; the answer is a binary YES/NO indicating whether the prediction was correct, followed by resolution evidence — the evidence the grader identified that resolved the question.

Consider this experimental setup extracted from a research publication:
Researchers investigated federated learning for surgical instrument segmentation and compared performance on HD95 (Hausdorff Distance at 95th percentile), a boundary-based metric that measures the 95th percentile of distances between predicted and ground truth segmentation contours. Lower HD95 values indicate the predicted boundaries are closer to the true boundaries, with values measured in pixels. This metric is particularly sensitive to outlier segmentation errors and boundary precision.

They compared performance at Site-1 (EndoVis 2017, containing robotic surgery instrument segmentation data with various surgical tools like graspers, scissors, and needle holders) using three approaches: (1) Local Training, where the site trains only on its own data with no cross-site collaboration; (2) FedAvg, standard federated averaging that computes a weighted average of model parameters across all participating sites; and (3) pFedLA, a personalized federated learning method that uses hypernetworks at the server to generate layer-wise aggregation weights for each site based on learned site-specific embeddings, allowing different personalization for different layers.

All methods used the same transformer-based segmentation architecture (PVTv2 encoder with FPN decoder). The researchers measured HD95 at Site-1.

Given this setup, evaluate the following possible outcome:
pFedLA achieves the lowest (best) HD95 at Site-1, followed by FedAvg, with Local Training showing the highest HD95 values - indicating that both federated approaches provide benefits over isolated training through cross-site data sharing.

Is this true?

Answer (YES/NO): NO